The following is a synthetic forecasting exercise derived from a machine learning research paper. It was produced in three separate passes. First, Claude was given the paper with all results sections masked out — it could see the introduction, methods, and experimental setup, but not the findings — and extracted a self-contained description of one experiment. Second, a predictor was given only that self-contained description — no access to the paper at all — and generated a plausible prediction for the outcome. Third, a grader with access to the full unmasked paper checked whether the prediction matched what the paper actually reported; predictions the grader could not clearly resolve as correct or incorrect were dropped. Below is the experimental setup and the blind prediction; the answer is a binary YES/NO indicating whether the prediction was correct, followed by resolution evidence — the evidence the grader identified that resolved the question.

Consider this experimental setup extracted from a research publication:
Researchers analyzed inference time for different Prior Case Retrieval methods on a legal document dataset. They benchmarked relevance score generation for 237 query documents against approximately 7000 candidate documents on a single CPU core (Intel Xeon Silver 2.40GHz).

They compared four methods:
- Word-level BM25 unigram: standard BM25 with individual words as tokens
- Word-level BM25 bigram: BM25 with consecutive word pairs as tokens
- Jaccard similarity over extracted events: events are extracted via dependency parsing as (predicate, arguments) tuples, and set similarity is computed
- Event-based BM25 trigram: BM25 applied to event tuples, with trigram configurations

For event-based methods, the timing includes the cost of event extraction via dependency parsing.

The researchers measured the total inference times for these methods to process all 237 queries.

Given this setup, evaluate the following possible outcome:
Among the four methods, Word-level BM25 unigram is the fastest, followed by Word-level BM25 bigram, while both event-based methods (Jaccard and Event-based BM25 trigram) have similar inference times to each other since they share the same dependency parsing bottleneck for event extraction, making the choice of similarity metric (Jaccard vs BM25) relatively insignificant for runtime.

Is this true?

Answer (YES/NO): NO